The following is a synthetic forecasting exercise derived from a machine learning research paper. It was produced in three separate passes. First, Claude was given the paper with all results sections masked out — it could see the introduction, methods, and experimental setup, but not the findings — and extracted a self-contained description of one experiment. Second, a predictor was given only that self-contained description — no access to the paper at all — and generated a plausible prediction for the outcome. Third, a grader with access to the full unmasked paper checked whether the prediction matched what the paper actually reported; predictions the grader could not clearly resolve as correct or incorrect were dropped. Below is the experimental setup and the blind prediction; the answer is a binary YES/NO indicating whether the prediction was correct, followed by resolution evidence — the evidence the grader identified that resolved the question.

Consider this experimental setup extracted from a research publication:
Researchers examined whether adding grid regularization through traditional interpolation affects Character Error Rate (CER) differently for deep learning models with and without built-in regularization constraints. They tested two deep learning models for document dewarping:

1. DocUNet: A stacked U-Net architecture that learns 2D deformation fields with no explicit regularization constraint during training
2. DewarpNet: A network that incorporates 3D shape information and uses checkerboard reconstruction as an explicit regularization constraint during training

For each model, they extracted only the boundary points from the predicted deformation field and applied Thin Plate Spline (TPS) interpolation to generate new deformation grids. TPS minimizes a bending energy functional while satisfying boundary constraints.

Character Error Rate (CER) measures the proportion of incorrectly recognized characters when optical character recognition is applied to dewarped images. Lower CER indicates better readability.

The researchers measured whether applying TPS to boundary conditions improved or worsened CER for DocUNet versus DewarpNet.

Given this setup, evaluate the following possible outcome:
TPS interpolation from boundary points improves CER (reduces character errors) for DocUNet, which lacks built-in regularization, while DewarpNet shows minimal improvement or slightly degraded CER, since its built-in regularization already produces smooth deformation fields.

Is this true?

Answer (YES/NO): YES